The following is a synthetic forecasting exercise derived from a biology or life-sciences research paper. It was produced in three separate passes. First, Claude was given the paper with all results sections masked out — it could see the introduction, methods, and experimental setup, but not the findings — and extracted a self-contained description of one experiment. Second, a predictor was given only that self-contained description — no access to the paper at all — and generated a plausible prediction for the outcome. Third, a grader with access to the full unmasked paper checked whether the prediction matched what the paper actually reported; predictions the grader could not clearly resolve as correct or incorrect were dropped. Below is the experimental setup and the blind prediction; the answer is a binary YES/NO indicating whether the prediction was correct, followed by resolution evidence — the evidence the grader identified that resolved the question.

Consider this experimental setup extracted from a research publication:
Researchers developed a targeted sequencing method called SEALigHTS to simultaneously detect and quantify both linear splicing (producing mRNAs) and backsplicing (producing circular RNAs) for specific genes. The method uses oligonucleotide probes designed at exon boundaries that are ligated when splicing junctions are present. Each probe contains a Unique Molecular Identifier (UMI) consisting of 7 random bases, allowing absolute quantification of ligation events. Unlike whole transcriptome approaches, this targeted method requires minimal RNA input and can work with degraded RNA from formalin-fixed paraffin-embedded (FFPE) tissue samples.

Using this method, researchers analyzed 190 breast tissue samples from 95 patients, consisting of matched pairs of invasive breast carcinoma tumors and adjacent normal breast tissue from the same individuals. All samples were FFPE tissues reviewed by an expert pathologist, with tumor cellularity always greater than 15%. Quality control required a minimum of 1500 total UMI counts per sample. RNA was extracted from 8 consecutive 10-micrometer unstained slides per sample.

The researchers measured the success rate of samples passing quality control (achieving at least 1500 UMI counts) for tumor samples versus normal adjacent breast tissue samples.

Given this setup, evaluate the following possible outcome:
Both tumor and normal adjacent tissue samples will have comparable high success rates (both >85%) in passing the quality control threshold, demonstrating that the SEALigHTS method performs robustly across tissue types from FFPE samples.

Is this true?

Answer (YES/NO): NO